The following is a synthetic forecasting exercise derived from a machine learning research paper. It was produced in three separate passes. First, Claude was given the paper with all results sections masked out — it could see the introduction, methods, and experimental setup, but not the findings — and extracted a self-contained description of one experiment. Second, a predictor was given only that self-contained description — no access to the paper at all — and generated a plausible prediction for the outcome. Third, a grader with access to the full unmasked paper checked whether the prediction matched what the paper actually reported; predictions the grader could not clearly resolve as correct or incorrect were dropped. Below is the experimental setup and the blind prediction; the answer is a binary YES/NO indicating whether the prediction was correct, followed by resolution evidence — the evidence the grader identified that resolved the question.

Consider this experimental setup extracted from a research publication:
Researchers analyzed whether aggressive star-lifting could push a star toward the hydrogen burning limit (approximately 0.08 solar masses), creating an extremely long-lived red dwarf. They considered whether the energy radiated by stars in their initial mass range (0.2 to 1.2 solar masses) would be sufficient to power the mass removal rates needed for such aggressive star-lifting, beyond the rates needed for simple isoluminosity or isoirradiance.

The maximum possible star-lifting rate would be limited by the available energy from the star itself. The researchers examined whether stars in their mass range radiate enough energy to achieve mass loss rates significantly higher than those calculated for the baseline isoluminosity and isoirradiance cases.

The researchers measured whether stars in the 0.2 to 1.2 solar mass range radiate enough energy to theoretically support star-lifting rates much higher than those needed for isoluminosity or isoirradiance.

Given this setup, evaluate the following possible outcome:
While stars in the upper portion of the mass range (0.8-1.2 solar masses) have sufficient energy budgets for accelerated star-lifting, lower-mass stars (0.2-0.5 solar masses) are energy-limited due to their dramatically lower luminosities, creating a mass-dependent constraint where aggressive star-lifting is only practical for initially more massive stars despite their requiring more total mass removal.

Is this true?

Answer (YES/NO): NO